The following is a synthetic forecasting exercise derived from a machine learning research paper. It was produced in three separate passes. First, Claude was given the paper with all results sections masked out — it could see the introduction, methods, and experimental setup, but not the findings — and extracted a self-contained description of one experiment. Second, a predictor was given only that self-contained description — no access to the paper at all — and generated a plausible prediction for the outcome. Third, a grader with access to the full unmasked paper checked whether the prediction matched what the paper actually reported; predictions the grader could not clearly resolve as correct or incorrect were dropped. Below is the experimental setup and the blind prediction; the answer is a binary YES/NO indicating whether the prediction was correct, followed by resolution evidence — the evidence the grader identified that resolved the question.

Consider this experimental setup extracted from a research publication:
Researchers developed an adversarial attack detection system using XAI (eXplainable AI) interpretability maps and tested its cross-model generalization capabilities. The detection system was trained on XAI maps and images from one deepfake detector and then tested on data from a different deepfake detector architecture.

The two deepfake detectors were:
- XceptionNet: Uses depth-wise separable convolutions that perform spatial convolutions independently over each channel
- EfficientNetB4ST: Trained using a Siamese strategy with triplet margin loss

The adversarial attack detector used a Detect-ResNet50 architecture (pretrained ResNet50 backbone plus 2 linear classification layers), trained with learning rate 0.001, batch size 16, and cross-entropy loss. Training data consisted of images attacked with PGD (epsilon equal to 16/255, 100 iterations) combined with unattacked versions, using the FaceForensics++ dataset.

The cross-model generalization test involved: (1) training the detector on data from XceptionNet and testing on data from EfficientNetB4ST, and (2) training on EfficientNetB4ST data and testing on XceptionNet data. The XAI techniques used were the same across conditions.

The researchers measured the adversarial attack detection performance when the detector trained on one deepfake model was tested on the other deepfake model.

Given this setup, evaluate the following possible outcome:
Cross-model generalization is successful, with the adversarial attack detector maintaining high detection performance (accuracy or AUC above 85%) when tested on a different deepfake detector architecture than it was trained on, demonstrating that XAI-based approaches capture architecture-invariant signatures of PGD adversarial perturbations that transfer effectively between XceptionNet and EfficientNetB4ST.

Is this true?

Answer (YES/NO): NO